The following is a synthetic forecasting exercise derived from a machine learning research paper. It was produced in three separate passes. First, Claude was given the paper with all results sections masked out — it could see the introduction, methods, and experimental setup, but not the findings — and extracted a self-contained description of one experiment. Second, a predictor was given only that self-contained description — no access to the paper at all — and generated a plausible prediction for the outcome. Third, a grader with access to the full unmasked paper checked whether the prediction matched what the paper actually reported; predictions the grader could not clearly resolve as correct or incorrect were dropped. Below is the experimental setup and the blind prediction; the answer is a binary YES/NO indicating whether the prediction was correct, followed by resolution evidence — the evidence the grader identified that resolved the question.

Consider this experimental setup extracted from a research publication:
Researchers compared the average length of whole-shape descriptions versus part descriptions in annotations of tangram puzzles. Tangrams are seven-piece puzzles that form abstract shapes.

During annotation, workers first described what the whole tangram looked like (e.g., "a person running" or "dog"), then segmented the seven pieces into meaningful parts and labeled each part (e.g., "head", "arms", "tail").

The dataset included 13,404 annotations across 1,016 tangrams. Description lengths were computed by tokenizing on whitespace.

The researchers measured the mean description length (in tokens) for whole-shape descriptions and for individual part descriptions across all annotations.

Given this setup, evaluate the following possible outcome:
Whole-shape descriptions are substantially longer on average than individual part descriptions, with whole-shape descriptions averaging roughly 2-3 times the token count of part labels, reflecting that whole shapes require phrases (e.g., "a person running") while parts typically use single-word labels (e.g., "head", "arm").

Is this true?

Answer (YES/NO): NO